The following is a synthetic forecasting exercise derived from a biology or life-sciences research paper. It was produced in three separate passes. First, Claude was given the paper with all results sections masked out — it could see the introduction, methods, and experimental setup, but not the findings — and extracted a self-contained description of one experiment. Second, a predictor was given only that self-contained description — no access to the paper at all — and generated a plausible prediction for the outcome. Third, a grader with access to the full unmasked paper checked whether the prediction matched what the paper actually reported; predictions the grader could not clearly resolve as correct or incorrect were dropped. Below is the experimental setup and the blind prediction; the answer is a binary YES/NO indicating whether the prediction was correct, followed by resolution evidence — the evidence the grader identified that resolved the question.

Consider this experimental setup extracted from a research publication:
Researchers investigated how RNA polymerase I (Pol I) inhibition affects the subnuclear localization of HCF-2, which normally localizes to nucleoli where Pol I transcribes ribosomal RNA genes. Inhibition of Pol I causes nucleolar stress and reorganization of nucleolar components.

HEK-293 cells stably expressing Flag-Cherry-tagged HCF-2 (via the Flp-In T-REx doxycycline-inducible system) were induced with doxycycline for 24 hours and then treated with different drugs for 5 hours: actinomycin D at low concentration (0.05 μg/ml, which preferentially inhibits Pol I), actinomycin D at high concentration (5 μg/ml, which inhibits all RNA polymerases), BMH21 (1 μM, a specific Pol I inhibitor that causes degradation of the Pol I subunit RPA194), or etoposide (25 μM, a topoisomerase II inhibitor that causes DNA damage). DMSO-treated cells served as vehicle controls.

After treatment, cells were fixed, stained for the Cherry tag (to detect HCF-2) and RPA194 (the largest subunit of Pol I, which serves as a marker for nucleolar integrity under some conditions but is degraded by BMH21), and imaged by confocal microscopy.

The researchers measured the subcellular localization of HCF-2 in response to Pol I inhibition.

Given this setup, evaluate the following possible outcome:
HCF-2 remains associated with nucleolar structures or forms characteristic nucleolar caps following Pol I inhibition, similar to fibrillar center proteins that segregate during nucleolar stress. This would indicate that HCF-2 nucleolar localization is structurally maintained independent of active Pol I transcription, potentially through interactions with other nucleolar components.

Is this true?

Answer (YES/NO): NO